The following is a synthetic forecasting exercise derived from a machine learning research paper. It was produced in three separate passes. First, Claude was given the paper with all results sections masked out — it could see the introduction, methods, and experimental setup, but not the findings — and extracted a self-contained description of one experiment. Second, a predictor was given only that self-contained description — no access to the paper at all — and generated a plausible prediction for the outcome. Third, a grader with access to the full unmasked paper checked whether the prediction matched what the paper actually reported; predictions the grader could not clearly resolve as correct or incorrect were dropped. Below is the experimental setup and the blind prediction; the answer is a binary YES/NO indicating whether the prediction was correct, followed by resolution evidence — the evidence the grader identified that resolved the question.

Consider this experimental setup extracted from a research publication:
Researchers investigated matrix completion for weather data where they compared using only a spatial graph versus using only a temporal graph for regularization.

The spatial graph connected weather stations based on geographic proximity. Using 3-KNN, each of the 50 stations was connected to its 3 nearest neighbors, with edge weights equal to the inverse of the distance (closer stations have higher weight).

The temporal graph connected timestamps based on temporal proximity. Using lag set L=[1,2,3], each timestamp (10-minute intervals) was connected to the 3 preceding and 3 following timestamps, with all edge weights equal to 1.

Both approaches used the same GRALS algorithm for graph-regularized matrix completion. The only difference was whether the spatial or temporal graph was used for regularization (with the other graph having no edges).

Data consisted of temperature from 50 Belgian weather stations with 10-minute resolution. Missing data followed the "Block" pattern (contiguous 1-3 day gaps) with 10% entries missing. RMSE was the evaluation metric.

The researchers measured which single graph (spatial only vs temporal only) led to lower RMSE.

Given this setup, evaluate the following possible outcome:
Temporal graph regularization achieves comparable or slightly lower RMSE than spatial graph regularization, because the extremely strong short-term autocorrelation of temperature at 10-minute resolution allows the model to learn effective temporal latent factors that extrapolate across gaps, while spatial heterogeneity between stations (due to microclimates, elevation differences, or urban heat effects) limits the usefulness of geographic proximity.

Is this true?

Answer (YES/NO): NO